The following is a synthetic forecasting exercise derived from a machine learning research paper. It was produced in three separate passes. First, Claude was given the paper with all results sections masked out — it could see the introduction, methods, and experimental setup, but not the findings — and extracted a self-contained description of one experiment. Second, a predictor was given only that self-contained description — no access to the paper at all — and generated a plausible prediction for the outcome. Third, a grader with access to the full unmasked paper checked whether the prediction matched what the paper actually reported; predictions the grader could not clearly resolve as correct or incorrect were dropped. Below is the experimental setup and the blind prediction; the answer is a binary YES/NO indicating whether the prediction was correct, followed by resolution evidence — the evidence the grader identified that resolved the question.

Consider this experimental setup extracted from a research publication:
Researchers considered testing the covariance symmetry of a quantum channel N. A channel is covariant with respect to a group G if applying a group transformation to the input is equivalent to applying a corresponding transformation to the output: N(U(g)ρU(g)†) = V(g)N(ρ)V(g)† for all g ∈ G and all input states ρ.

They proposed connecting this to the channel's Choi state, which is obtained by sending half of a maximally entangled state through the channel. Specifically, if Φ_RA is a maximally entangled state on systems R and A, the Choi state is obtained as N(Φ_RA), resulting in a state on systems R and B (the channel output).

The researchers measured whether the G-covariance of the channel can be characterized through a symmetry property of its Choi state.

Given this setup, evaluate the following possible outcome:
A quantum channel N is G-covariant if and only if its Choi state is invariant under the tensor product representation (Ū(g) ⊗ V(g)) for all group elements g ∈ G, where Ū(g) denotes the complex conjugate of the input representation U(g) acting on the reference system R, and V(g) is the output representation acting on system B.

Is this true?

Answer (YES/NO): YES